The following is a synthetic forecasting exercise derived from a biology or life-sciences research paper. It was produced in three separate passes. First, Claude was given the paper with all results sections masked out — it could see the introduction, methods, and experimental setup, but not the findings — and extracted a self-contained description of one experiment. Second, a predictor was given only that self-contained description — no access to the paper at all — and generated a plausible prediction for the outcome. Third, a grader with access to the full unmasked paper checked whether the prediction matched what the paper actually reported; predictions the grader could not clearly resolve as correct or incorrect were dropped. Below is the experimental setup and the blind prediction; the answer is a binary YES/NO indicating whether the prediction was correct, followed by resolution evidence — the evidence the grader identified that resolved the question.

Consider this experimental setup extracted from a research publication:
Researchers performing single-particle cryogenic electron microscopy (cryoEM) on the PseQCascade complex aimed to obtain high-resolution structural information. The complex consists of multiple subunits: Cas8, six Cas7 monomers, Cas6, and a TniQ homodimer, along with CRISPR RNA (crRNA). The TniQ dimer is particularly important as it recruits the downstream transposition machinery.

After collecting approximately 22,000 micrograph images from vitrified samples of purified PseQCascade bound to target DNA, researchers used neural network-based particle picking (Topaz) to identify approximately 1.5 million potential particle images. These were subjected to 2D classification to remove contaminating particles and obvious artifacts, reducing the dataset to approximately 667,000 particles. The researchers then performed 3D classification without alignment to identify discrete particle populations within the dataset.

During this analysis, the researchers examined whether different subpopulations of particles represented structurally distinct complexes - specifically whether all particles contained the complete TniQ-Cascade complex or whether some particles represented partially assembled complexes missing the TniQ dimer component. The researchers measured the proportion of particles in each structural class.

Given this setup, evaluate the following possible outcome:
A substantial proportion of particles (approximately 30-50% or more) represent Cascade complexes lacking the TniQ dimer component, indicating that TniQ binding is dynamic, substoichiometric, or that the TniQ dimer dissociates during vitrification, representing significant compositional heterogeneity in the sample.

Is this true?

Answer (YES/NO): NO